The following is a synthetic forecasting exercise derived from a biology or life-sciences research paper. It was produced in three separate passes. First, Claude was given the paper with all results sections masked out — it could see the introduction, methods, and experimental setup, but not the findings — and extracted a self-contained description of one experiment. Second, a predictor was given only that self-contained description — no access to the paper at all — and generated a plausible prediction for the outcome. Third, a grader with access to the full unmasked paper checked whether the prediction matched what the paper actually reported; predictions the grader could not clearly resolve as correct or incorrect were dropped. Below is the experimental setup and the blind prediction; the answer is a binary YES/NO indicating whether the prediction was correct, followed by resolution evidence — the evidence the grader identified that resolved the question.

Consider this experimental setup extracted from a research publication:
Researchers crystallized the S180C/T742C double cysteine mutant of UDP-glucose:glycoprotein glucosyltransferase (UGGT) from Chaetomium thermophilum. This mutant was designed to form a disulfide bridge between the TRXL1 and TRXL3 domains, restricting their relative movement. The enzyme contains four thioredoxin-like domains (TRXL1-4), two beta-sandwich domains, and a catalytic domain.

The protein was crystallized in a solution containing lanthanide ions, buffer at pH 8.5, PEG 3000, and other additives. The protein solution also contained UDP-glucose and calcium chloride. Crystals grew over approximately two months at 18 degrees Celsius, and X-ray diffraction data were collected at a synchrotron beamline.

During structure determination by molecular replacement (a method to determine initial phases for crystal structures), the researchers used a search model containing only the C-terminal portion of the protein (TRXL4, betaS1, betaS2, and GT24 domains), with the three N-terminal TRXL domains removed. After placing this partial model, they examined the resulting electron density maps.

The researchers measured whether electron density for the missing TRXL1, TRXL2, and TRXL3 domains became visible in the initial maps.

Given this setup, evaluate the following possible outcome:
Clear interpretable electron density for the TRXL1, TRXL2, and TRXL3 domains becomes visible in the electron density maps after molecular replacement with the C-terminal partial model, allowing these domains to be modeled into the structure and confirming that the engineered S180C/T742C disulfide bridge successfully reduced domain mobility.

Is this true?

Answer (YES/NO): YES